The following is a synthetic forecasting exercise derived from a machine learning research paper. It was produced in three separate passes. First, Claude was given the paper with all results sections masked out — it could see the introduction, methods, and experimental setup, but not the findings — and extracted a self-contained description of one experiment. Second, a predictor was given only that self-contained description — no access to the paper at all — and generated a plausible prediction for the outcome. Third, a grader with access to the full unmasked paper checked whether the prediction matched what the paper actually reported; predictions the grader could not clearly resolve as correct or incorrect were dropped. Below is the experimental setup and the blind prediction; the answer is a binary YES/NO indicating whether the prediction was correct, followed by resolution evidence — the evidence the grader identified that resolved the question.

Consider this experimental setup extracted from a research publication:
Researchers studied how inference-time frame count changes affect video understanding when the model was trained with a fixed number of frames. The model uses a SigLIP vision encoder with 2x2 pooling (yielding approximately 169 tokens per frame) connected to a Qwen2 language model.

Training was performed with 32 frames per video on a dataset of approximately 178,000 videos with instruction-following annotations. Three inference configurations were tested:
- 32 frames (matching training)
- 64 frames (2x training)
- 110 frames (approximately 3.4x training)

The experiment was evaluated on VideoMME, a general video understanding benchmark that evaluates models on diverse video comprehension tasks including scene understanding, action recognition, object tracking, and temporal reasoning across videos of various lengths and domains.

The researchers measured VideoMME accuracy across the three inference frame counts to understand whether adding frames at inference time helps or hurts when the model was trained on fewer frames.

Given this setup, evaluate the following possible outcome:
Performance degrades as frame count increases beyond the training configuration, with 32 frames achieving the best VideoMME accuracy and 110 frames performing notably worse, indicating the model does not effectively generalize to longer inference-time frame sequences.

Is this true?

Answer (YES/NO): NO